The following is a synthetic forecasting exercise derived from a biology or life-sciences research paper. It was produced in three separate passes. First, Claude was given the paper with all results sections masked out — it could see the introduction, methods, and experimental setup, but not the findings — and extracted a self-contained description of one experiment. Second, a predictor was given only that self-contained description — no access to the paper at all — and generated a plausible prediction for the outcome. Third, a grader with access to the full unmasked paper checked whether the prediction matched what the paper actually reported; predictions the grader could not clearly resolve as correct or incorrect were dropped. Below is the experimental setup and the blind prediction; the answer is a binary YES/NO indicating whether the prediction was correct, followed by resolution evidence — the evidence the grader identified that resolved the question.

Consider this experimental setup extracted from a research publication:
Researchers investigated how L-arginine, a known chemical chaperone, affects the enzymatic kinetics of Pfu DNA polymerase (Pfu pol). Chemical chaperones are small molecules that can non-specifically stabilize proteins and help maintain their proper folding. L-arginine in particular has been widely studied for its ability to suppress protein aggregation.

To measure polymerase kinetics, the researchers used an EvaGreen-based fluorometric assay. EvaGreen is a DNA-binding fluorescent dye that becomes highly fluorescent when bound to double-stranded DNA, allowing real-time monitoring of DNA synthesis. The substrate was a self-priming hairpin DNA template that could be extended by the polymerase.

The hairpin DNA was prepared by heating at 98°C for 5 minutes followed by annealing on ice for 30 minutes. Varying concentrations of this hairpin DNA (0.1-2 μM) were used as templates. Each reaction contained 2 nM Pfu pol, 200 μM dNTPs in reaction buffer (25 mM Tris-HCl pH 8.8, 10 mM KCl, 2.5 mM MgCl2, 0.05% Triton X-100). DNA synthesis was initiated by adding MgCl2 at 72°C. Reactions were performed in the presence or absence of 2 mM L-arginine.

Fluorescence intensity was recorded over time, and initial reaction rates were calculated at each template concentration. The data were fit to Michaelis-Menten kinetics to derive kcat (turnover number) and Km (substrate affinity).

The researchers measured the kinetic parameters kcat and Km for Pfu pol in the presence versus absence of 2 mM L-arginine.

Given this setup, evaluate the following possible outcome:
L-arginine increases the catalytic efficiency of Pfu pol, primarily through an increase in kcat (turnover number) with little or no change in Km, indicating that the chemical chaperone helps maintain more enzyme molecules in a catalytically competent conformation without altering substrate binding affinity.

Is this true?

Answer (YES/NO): NO